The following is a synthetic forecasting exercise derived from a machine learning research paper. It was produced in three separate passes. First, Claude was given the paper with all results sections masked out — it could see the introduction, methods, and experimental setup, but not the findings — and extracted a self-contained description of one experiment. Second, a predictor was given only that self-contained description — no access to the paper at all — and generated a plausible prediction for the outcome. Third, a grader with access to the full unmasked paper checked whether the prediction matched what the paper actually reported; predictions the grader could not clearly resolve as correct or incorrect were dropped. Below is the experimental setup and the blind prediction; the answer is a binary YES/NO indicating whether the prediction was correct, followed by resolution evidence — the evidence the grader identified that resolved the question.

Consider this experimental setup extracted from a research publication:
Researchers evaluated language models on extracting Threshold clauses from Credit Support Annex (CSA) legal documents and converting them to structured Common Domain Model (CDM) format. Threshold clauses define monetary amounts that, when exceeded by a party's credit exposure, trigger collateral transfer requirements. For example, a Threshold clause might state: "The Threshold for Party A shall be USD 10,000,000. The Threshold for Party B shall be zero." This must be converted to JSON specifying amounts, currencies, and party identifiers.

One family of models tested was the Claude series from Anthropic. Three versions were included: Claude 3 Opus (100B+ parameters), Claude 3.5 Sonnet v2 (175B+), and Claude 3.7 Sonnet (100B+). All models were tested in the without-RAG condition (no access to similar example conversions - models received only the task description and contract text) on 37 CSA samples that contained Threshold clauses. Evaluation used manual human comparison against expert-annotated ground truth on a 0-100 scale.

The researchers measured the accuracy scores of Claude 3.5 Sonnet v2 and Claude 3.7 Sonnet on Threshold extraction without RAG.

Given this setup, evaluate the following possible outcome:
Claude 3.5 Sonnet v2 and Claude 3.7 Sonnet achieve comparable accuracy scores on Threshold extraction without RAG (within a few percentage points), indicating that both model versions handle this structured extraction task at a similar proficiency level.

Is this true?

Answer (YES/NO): YES